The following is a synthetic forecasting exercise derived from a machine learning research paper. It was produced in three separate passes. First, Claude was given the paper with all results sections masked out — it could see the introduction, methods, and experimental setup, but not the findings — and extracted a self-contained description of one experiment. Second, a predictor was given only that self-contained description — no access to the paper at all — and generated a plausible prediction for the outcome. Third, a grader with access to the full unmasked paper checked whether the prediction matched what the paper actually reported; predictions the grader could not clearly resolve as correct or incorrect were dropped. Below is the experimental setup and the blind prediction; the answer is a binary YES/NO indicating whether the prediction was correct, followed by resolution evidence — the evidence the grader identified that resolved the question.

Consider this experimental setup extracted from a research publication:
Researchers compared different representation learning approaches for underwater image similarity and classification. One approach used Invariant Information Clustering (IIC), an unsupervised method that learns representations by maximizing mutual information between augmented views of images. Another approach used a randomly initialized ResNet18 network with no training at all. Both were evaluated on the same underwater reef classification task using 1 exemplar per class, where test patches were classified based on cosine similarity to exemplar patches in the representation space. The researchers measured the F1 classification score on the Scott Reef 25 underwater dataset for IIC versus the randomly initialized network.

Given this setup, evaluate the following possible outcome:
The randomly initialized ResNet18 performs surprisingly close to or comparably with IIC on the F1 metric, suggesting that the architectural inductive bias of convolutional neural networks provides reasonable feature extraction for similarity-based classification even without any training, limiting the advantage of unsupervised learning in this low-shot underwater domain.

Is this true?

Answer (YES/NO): NO